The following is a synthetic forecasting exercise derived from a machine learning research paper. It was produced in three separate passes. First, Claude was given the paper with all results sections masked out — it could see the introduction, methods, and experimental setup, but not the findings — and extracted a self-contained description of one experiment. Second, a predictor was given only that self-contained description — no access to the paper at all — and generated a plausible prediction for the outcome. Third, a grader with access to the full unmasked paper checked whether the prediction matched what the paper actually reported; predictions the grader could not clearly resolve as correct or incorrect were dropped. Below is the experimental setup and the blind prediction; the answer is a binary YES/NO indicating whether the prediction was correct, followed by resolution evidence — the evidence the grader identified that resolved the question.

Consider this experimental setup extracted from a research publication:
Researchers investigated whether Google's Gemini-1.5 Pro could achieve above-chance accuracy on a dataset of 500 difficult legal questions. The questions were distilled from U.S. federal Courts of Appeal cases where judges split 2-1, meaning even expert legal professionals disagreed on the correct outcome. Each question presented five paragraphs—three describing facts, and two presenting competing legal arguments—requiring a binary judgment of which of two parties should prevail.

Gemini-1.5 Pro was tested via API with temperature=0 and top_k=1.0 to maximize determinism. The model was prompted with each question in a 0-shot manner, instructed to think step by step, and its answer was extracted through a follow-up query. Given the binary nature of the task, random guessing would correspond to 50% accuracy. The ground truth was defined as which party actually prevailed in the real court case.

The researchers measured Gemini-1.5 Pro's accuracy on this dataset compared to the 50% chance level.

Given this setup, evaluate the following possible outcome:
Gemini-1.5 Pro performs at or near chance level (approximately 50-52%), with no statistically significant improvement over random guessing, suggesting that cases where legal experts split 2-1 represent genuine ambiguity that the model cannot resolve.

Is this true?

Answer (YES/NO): NO